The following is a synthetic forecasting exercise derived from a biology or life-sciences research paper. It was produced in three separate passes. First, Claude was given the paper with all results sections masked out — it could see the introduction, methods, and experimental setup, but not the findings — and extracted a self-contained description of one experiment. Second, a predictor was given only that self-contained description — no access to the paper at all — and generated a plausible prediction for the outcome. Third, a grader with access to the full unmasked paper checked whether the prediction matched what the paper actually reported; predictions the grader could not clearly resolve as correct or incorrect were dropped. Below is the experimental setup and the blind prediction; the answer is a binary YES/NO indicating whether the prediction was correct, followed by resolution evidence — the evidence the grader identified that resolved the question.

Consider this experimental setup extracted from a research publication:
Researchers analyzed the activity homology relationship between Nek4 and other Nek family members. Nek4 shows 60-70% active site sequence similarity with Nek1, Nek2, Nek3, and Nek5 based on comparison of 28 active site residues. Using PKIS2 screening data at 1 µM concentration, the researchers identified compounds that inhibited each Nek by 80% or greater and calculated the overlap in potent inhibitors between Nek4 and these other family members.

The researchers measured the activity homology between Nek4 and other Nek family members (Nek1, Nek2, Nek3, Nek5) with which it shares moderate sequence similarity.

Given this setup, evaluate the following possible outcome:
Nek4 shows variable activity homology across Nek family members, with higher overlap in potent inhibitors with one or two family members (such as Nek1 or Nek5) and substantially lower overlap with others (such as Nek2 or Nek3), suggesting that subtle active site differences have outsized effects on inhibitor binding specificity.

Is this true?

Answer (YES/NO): NO